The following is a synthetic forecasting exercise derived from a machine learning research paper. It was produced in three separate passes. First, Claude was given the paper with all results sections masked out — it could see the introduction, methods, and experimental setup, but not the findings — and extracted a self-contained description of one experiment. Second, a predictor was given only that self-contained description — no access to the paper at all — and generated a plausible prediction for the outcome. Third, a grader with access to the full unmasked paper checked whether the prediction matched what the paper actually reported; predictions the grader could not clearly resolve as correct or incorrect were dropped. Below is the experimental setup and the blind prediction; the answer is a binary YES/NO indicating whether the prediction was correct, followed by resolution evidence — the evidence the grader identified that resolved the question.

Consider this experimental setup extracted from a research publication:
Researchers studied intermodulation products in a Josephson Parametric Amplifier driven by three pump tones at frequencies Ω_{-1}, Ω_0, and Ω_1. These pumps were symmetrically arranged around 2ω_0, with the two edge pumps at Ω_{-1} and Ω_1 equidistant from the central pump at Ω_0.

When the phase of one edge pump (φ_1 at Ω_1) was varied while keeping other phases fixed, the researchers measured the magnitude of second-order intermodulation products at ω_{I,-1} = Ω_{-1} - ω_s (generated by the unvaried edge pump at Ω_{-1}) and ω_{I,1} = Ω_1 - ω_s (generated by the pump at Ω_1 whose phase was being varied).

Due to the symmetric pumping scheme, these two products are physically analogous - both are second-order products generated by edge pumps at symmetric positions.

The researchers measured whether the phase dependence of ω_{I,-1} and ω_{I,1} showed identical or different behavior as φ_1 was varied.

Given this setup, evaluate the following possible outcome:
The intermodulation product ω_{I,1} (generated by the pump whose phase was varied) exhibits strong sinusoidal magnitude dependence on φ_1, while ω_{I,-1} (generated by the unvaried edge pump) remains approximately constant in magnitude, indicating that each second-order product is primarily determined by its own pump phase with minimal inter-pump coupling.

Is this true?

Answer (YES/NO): NO